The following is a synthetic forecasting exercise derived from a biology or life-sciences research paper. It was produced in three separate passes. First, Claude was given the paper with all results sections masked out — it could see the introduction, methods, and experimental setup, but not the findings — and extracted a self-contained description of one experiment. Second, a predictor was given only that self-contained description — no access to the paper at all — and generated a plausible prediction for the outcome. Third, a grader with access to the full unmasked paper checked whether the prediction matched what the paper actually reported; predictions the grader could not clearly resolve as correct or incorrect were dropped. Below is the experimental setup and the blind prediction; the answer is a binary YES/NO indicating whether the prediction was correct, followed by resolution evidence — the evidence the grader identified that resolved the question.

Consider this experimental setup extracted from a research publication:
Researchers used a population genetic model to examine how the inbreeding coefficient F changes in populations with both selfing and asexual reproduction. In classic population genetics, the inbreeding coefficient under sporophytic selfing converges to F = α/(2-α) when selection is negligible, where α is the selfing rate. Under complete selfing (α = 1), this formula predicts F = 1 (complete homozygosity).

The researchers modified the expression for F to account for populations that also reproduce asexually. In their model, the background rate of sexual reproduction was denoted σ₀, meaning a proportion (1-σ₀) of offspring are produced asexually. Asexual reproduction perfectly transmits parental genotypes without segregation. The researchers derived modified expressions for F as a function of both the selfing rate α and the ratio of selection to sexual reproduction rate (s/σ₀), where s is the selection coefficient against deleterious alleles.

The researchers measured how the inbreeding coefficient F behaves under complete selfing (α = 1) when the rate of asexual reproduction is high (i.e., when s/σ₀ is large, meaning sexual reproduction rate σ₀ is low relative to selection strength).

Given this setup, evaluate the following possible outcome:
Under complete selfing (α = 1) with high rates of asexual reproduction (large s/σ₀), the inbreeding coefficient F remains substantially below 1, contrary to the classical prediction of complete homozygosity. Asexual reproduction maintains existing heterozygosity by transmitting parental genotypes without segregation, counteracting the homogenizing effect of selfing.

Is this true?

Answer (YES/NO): YES